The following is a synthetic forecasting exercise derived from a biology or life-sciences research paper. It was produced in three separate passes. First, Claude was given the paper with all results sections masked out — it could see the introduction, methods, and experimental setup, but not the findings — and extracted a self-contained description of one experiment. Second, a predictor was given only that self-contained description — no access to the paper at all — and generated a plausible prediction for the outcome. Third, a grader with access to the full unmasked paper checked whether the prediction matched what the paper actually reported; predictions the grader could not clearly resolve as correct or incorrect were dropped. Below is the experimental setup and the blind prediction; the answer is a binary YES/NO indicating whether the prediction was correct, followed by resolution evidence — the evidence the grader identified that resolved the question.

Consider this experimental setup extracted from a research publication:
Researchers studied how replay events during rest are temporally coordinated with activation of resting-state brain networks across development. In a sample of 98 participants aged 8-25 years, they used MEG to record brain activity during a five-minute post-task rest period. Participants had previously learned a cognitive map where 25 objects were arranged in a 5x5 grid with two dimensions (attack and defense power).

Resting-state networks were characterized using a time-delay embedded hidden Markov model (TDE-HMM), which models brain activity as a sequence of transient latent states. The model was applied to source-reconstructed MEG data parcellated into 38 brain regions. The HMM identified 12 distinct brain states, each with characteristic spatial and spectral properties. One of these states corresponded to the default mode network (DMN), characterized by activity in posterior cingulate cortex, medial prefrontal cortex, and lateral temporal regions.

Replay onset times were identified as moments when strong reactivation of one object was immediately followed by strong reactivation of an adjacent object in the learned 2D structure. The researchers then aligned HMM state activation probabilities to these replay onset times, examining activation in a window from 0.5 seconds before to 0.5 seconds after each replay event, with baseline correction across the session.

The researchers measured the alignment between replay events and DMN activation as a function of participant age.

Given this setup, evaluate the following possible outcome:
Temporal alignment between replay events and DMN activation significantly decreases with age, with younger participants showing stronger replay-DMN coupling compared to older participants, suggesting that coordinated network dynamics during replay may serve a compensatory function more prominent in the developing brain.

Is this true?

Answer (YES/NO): NO